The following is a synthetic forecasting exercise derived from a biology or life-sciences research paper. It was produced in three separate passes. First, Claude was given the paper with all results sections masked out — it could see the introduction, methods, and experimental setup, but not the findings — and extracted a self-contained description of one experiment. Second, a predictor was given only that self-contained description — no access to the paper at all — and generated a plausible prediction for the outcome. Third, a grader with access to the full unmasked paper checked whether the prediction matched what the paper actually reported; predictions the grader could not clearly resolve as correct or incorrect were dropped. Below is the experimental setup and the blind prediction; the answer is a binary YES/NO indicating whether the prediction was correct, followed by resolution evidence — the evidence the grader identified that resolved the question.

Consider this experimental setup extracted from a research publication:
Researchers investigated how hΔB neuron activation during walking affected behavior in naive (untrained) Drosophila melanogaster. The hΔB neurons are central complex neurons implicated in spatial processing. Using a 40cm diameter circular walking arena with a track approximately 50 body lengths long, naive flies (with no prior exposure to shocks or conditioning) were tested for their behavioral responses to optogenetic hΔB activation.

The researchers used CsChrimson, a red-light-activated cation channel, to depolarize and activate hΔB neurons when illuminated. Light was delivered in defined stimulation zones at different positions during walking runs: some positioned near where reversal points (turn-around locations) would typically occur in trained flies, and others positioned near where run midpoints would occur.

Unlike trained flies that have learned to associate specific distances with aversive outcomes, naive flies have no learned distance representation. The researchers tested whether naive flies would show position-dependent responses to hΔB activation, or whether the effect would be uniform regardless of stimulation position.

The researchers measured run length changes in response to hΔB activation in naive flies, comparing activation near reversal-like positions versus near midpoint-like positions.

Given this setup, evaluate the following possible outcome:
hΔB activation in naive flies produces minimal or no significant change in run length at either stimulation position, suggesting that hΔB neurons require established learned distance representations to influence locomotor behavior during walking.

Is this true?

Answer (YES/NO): NO